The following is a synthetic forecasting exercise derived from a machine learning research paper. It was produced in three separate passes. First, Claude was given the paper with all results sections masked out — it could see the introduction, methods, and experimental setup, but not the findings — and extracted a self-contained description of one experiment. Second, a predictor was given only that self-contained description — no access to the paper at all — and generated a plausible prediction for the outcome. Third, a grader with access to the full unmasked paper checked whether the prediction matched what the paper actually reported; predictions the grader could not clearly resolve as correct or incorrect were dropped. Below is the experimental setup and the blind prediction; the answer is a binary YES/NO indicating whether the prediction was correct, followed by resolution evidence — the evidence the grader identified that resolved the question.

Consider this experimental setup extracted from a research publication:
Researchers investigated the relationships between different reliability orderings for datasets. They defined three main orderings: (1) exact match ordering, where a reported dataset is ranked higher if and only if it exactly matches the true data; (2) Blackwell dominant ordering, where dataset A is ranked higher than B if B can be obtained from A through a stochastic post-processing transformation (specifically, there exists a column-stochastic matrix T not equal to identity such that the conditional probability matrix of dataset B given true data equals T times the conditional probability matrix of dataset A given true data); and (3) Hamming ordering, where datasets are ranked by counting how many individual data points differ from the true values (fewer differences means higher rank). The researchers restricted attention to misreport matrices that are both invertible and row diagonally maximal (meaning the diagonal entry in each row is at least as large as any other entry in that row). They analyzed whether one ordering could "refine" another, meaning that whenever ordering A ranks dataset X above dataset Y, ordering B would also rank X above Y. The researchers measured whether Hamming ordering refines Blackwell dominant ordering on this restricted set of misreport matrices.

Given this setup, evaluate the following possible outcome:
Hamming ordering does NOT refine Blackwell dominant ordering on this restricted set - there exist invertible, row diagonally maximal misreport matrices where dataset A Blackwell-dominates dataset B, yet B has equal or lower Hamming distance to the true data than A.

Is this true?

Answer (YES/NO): NO